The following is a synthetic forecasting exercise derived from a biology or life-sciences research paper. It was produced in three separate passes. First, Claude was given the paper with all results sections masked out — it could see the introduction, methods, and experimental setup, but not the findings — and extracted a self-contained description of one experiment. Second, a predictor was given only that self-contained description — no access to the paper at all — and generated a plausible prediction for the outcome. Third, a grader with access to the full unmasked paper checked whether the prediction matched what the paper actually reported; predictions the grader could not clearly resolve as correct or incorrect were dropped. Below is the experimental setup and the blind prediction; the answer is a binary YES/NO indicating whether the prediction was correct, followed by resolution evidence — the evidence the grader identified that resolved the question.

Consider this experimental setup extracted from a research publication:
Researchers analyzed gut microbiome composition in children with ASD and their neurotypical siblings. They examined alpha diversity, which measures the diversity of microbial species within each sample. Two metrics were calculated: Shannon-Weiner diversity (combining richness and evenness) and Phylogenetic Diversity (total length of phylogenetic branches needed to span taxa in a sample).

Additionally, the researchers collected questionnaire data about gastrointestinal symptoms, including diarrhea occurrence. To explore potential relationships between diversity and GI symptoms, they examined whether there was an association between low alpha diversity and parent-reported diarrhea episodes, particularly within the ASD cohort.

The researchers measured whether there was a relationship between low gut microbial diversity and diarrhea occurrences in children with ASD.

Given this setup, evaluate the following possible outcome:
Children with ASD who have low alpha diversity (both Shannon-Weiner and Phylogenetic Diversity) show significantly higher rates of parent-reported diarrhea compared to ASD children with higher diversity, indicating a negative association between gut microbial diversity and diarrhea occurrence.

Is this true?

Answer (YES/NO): NO